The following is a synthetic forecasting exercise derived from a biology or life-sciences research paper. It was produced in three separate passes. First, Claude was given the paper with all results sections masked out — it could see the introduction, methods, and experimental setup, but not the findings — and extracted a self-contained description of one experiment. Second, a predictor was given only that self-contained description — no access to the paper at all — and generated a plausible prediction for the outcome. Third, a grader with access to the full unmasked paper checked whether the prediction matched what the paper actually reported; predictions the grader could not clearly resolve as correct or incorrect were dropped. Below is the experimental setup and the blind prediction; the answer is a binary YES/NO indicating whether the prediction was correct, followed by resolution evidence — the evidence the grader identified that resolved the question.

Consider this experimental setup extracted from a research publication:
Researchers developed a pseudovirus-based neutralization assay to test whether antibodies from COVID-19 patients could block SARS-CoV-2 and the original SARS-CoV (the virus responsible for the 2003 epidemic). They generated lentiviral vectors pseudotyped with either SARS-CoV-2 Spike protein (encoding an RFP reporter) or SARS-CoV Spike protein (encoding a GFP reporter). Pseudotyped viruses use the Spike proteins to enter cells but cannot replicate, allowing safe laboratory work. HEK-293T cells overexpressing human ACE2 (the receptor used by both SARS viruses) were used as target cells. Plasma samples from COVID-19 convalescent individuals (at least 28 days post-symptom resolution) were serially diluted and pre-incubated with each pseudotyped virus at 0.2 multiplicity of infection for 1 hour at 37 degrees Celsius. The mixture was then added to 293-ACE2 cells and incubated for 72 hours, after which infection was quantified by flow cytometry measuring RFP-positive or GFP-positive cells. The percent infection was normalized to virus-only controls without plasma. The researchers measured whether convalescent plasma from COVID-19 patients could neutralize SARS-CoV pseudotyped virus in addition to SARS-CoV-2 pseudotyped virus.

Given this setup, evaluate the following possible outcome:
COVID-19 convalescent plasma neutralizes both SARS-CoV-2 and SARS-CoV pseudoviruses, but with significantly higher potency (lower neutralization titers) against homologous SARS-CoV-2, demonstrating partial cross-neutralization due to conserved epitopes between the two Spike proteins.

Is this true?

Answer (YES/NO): YES